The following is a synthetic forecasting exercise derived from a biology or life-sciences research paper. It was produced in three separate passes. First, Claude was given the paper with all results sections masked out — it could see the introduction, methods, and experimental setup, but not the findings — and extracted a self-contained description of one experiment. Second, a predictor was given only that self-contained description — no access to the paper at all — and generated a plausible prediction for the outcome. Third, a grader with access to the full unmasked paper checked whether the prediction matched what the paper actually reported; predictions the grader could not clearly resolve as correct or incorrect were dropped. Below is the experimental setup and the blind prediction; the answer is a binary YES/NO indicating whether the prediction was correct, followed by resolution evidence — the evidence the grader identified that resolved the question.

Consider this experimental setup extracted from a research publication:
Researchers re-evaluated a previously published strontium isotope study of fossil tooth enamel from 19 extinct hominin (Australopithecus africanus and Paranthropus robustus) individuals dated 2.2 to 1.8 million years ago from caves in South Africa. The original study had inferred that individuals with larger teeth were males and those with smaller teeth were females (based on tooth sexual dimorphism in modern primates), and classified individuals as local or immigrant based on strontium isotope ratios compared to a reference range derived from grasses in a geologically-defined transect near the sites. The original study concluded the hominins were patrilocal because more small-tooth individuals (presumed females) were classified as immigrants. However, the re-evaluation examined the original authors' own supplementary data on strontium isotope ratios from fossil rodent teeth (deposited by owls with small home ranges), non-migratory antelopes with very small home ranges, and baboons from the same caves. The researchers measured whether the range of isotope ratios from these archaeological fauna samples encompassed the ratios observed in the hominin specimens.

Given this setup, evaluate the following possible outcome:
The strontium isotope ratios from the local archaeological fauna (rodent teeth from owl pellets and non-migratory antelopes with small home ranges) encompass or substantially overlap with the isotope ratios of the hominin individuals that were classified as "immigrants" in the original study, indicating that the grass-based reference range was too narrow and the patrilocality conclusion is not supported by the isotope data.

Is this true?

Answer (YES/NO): YES